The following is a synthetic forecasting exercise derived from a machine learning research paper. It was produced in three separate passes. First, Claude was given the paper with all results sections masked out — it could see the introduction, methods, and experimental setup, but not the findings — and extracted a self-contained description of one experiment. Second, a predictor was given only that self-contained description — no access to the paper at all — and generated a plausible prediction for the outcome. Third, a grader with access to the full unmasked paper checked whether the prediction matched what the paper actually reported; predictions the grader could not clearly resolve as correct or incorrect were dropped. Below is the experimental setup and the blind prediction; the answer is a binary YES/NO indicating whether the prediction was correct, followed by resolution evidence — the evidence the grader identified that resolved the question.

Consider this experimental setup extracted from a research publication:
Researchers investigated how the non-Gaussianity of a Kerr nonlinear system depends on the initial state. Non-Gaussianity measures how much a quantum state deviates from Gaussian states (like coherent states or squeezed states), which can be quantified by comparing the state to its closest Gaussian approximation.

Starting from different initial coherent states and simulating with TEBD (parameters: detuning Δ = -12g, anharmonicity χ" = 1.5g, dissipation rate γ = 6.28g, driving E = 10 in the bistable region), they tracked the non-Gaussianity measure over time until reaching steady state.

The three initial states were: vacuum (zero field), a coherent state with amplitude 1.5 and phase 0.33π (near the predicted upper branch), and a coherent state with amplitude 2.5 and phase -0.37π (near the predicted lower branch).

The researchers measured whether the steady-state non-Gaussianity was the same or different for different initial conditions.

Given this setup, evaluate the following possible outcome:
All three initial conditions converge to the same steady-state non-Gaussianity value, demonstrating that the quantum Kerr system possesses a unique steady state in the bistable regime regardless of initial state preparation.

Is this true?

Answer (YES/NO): NO